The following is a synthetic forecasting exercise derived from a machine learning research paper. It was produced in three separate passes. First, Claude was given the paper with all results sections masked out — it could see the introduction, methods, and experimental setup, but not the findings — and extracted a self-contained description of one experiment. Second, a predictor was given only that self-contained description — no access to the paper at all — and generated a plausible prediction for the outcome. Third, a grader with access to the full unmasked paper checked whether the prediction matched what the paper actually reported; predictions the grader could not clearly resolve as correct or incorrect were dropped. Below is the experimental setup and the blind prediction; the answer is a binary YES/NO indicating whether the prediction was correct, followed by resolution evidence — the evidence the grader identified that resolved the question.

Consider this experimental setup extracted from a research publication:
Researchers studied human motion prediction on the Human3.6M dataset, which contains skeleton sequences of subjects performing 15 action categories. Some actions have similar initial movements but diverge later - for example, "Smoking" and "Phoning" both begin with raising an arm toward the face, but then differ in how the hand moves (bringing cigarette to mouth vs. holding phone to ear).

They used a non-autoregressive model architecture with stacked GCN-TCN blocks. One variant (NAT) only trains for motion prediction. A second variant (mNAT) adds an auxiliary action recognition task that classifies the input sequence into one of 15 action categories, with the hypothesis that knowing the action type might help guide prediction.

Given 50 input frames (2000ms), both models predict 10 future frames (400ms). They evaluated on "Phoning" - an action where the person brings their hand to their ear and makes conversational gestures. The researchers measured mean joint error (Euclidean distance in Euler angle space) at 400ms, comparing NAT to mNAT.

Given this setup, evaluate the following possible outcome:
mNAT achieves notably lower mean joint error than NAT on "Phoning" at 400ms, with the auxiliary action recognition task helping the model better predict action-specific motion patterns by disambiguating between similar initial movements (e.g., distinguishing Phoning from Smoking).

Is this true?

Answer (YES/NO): YES